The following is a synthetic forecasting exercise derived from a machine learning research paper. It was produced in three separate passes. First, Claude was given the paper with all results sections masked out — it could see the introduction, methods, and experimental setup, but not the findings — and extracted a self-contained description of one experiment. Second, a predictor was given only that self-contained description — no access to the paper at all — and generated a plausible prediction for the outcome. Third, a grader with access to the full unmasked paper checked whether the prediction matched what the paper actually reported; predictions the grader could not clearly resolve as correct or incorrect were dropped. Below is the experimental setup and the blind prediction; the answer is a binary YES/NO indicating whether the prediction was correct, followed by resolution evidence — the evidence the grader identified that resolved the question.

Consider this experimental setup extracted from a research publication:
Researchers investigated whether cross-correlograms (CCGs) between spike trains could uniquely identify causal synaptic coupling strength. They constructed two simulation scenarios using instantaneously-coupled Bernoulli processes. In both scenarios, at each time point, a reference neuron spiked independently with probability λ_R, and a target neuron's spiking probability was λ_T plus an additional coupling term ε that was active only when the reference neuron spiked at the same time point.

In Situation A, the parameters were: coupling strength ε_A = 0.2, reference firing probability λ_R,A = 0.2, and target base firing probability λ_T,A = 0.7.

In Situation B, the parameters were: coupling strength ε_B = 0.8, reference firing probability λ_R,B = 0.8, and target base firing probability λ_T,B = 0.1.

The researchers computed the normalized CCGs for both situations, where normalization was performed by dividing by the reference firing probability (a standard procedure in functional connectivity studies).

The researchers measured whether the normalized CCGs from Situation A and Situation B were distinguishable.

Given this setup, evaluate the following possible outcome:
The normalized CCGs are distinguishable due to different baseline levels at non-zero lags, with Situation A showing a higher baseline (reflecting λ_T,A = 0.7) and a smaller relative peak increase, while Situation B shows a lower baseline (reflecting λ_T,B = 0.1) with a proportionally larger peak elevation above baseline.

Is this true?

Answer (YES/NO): NO